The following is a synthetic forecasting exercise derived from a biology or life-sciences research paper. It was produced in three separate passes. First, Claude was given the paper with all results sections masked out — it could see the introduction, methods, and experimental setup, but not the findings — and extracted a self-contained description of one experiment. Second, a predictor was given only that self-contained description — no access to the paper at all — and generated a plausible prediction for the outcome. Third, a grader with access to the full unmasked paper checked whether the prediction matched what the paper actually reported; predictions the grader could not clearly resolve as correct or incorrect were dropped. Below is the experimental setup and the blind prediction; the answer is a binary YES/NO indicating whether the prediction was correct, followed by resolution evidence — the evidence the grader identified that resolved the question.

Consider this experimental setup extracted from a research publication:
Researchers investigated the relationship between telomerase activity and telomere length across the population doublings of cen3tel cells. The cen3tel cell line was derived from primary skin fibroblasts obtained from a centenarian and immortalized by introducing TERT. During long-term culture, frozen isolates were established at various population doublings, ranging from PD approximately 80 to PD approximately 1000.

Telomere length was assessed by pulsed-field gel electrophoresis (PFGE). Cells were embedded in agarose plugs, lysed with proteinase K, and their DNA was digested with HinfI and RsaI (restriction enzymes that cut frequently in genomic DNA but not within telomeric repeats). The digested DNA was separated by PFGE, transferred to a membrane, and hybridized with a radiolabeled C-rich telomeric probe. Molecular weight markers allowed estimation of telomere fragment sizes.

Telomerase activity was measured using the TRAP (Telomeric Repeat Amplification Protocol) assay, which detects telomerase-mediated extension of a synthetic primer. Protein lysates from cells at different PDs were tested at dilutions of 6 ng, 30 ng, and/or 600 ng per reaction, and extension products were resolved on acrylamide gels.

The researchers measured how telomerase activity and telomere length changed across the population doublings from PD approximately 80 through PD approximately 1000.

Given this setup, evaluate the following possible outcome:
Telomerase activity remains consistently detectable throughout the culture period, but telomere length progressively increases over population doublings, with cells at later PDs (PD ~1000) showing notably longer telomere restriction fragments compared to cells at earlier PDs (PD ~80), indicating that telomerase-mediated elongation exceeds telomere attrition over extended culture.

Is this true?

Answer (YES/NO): YES